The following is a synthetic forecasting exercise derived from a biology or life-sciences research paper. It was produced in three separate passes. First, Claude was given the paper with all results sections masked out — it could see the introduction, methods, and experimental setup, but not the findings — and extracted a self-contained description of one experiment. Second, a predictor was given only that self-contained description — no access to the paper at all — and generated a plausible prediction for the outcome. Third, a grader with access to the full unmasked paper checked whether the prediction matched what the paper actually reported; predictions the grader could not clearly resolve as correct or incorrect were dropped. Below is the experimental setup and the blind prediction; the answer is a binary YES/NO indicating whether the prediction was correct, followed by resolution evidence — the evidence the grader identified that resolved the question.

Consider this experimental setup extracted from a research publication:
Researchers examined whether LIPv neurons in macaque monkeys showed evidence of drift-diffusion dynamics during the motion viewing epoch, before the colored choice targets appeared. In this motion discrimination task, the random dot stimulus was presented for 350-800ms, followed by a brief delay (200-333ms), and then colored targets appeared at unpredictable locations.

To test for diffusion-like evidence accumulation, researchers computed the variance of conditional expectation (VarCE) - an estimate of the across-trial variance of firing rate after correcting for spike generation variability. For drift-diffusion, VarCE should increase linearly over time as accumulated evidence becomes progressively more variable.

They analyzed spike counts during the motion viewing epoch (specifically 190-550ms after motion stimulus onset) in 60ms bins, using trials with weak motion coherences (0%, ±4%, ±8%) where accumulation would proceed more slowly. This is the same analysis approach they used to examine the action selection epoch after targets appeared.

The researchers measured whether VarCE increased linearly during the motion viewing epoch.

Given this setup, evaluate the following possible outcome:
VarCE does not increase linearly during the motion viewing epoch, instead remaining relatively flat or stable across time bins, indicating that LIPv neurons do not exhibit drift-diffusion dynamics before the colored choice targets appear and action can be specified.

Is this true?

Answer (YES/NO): YES